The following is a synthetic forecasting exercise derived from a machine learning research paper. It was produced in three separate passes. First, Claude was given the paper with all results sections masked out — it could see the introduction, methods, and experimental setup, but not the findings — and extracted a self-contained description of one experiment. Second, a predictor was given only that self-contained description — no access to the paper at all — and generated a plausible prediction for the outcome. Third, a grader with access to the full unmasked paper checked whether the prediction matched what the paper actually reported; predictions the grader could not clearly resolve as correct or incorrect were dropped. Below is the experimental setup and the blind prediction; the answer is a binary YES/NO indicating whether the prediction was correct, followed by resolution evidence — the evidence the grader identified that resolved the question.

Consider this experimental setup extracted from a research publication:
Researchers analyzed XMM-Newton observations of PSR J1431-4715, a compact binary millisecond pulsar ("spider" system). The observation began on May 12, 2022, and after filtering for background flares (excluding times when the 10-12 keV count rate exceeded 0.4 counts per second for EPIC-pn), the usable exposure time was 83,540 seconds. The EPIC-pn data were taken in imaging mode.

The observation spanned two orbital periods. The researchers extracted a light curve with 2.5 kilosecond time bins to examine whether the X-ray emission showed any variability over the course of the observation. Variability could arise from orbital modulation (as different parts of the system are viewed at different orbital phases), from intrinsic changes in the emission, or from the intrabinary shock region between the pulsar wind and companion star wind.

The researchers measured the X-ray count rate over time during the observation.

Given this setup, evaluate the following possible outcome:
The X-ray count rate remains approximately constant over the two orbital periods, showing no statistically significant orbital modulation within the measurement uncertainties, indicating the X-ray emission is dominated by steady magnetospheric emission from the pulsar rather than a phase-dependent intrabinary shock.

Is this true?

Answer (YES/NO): YES